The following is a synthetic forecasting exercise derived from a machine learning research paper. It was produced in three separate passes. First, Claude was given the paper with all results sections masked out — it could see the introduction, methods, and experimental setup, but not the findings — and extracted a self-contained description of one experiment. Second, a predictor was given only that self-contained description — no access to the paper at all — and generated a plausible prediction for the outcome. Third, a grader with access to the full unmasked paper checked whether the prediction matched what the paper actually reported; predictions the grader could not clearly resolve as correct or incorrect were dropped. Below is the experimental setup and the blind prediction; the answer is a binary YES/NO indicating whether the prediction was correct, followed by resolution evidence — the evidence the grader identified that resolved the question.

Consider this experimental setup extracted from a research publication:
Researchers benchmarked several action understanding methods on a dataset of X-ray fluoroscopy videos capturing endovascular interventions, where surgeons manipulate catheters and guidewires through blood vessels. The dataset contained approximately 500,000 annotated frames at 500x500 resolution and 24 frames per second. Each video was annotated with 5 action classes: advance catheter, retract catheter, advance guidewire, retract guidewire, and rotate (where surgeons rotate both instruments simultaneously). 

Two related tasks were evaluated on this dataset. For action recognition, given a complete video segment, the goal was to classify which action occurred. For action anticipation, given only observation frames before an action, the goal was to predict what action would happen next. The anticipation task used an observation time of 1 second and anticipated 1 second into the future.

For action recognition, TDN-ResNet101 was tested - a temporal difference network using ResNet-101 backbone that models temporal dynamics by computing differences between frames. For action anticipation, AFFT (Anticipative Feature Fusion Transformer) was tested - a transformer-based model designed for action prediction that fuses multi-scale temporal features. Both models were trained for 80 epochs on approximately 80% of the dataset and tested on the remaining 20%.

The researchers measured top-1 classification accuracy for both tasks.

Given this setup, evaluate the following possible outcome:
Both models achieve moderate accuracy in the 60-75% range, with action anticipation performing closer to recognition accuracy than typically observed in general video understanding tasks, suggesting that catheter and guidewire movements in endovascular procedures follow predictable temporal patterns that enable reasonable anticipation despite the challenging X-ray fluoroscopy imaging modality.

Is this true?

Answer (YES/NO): NO